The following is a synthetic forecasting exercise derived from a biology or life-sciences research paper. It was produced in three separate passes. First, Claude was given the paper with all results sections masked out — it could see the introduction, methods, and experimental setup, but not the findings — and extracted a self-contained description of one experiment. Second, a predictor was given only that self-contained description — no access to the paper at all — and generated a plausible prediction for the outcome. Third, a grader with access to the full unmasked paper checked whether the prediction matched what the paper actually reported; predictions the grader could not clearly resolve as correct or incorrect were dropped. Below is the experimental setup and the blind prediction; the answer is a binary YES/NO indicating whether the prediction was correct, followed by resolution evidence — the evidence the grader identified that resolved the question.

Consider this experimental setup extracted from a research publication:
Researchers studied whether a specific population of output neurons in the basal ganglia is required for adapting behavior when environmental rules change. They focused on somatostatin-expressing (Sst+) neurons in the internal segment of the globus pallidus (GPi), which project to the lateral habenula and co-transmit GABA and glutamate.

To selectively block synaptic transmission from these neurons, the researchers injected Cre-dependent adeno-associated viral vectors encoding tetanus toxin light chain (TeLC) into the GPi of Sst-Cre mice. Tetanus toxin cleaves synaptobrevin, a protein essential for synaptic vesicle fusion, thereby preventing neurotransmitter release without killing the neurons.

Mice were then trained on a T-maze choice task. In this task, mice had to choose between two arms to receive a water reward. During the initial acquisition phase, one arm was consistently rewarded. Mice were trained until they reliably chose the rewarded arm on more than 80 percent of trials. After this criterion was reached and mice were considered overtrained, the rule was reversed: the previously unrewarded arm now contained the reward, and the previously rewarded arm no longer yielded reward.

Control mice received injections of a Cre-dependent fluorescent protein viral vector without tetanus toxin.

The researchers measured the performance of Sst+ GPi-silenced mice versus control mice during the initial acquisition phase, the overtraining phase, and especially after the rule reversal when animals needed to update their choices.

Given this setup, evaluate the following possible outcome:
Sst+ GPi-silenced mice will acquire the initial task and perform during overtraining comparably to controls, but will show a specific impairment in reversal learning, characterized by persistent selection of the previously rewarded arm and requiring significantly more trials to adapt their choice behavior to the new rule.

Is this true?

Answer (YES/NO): NO